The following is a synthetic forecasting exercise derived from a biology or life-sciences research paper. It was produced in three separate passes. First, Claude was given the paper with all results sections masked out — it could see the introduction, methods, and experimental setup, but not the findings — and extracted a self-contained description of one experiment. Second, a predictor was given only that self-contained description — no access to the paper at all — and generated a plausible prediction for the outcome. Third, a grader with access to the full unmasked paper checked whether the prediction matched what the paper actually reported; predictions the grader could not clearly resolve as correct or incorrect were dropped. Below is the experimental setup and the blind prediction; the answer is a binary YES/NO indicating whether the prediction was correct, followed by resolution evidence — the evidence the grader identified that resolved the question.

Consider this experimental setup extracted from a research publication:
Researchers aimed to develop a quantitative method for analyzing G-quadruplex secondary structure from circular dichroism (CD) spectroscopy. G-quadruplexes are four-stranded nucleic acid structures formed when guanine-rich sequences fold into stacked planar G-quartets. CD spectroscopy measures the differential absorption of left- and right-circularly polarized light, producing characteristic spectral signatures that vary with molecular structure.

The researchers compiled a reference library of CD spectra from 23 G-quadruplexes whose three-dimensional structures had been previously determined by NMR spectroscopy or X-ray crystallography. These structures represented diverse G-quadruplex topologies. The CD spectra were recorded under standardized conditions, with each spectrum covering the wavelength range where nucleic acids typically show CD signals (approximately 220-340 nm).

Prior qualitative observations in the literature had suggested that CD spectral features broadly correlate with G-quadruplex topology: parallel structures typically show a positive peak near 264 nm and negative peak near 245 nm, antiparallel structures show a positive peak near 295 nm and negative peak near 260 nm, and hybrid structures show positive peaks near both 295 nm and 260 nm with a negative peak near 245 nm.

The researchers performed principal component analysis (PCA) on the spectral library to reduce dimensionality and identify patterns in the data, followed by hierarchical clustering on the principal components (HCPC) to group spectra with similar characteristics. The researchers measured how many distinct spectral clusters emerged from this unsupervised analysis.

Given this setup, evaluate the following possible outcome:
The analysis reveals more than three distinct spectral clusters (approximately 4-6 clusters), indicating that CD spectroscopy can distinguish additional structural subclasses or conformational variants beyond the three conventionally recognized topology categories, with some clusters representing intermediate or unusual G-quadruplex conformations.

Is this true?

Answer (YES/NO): NO